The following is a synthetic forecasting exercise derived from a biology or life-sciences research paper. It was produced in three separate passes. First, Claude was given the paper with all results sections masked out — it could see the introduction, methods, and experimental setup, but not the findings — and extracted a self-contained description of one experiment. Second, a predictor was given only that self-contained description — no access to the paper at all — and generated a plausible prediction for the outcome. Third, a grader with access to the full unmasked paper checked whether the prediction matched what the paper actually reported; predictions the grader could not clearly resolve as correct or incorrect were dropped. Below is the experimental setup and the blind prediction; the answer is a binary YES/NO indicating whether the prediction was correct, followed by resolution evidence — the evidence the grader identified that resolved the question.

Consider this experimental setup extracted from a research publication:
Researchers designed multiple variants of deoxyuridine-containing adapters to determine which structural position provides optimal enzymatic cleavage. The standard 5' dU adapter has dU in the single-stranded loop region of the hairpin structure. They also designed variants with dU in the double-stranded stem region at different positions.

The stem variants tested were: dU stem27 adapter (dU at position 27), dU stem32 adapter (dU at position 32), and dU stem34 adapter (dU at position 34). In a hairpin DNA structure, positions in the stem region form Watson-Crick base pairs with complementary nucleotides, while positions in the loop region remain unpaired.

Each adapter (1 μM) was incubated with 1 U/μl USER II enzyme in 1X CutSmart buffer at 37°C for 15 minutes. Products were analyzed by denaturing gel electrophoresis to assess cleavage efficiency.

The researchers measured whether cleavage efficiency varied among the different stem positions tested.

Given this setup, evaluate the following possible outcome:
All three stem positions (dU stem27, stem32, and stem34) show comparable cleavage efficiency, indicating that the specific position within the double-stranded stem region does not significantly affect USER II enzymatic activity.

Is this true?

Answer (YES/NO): NO